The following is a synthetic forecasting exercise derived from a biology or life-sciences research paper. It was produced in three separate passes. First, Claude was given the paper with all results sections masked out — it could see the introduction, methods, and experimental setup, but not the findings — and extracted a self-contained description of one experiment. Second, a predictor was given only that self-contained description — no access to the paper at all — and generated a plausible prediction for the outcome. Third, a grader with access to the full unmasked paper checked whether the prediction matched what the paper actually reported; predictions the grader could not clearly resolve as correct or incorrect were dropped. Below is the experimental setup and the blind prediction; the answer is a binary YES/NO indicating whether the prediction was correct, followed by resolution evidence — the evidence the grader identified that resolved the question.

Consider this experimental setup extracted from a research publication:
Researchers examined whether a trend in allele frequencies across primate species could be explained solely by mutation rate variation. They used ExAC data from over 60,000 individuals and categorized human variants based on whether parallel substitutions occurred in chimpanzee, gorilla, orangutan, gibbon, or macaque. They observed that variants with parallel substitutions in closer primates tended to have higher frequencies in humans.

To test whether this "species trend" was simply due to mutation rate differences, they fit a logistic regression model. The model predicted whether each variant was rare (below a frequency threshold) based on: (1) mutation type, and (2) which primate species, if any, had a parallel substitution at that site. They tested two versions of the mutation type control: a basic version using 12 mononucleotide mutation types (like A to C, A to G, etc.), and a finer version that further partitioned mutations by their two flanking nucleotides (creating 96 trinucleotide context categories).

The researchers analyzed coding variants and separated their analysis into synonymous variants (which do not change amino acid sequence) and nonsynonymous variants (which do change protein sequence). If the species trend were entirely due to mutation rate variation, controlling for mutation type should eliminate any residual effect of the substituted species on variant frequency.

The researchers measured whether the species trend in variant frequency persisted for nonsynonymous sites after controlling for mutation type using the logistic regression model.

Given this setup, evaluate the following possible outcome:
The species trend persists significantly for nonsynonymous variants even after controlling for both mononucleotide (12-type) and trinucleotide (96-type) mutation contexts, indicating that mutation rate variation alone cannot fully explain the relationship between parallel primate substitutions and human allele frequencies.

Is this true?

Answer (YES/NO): YES